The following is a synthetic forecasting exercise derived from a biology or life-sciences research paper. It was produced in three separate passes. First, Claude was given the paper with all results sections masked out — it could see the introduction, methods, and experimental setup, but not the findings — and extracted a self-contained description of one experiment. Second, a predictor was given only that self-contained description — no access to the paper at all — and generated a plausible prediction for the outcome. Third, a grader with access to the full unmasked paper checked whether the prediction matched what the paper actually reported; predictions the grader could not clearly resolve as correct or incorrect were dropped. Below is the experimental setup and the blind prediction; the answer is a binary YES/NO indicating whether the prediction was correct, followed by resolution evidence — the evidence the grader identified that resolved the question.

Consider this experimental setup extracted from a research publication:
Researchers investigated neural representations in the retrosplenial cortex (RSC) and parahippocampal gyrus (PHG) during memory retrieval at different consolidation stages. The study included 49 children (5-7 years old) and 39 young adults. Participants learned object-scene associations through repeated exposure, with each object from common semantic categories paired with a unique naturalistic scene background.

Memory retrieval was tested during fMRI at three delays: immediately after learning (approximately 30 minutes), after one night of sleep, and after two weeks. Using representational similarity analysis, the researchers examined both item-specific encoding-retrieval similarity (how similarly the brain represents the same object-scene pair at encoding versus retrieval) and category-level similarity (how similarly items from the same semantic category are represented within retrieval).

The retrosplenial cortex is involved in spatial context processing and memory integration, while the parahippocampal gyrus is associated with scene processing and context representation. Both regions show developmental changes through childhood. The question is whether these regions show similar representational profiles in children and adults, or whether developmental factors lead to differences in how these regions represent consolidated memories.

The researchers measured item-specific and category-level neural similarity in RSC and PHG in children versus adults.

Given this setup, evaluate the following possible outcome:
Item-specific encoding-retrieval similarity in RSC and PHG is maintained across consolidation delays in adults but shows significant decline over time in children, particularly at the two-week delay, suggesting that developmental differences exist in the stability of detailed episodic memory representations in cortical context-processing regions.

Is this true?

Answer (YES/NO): NO